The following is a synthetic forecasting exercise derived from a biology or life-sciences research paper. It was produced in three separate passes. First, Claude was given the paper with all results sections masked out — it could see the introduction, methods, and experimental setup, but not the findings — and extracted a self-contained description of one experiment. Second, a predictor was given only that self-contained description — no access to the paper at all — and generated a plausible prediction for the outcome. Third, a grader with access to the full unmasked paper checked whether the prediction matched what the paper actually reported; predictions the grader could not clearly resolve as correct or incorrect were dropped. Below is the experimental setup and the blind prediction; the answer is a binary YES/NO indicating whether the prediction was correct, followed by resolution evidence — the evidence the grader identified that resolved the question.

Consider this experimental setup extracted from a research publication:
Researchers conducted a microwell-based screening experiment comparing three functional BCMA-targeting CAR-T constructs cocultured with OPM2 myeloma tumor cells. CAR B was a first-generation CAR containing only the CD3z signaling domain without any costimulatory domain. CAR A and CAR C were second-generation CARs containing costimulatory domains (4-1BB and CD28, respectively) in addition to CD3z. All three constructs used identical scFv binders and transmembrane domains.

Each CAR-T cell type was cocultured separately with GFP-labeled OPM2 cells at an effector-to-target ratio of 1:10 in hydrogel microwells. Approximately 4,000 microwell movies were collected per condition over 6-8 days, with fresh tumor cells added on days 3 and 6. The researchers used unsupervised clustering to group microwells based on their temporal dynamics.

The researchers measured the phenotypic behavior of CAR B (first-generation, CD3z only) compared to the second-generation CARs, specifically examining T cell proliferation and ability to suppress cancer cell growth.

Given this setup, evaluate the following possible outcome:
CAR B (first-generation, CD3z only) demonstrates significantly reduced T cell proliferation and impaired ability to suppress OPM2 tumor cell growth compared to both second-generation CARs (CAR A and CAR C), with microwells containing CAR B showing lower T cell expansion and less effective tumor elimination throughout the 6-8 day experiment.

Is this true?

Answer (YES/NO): YES